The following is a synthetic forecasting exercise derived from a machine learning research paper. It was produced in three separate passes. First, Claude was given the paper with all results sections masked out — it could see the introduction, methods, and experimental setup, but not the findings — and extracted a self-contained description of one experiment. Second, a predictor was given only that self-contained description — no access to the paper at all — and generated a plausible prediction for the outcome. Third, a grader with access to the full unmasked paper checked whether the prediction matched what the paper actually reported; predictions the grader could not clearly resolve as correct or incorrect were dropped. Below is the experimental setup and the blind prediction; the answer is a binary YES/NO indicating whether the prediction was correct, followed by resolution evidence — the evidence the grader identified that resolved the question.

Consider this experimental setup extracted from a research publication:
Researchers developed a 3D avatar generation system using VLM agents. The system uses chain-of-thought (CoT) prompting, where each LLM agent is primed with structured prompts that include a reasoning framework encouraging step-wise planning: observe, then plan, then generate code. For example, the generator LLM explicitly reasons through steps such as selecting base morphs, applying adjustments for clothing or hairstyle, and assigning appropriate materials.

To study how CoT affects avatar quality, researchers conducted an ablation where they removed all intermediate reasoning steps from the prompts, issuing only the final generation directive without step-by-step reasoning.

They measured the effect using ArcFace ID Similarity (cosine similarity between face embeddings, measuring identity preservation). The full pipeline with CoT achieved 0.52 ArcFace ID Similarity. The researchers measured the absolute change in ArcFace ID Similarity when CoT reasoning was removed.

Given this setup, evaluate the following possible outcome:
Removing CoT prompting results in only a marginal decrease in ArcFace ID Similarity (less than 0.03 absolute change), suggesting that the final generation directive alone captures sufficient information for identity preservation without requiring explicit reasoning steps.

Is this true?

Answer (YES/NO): NO